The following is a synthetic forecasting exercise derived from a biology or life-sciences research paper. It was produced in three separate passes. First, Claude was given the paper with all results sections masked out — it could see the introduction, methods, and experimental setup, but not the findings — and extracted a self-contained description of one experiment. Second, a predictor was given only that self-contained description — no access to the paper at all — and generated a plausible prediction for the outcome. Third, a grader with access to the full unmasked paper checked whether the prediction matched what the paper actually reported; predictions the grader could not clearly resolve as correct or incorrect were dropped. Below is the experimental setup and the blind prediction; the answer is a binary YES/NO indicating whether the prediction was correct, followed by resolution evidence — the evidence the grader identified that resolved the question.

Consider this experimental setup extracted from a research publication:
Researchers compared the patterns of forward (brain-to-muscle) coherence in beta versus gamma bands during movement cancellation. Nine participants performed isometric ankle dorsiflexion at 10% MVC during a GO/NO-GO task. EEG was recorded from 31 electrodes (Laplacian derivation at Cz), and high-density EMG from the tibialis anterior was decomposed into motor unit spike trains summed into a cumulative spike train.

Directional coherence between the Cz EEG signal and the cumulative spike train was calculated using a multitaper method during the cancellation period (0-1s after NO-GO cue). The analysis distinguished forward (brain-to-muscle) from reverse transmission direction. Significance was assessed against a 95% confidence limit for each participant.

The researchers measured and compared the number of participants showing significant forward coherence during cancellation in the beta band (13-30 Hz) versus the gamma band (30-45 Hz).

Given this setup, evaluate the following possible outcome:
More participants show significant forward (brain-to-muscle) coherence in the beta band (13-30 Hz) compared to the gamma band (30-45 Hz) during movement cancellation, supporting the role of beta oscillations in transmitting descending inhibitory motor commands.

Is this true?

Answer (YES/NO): YES